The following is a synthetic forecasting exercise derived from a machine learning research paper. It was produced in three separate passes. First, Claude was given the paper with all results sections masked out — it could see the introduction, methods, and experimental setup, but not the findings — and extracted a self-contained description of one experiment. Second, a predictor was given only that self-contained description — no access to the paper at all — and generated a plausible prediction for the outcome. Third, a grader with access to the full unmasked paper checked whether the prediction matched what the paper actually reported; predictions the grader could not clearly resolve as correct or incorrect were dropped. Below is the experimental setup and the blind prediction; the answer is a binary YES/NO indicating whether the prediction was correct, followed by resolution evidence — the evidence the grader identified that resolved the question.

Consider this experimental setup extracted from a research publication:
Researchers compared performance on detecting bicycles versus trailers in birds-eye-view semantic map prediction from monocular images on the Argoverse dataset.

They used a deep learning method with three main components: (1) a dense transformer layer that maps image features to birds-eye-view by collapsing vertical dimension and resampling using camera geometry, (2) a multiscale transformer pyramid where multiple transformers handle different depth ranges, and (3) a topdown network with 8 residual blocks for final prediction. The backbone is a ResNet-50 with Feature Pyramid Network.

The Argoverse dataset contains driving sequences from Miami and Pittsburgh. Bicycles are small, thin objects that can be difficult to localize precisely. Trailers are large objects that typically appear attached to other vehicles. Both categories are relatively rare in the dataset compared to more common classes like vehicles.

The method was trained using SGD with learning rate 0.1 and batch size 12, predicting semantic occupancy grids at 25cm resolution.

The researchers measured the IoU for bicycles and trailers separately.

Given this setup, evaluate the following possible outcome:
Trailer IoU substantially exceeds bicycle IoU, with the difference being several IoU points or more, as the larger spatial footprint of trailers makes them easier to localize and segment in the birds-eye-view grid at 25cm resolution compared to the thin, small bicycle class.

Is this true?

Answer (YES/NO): NO